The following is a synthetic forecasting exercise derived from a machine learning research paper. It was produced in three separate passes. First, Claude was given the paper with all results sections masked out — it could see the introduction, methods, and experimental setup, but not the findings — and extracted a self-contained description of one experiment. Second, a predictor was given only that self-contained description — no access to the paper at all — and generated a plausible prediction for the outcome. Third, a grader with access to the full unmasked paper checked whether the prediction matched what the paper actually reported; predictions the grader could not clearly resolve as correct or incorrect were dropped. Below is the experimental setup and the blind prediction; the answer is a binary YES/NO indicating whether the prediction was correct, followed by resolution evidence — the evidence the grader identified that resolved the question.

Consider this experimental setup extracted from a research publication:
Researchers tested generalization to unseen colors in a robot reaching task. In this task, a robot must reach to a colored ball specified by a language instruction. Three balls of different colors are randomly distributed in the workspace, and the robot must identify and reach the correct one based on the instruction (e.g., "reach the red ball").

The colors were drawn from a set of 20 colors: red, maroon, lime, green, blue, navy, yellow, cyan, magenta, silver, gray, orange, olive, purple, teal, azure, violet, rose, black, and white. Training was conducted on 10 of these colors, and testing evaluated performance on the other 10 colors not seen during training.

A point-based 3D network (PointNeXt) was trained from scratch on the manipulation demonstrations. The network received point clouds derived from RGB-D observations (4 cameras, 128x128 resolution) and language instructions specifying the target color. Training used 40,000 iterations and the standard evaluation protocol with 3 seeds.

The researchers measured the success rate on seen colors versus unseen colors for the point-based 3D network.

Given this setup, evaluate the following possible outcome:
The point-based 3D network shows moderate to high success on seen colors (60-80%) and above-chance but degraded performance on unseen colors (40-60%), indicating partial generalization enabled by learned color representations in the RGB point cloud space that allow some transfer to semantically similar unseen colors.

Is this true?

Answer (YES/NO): NO